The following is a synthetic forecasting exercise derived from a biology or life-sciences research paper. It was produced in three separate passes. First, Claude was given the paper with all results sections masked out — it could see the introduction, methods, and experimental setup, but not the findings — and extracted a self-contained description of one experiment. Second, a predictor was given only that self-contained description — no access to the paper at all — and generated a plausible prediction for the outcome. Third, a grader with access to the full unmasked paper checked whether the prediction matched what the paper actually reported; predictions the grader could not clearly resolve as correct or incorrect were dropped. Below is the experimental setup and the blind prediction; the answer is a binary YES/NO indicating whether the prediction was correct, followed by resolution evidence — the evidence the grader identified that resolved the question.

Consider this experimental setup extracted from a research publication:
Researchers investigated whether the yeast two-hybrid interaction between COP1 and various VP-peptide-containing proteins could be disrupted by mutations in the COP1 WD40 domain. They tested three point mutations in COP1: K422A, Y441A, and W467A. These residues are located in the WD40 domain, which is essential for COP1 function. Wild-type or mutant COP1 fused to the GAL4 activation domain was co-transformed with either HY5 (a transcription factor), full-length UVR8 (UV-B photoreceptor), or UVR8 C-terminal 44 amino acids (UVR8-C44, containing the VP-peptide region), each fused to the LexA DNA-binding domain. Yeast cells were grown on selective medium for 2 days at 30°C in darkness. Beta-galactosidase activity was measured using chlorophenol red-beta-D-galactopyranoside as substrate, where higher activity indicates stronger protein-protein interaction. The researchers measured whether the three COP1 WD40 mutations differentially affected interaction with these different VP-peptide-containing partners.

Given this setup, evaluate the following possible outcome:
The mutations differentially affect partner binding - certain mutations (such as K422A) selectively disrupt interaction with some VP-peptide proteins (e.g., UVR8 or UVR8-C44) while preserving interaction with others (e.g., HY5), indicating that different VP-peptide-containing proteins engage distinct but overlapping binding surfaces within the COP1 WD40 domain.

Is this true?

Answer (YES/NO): NO